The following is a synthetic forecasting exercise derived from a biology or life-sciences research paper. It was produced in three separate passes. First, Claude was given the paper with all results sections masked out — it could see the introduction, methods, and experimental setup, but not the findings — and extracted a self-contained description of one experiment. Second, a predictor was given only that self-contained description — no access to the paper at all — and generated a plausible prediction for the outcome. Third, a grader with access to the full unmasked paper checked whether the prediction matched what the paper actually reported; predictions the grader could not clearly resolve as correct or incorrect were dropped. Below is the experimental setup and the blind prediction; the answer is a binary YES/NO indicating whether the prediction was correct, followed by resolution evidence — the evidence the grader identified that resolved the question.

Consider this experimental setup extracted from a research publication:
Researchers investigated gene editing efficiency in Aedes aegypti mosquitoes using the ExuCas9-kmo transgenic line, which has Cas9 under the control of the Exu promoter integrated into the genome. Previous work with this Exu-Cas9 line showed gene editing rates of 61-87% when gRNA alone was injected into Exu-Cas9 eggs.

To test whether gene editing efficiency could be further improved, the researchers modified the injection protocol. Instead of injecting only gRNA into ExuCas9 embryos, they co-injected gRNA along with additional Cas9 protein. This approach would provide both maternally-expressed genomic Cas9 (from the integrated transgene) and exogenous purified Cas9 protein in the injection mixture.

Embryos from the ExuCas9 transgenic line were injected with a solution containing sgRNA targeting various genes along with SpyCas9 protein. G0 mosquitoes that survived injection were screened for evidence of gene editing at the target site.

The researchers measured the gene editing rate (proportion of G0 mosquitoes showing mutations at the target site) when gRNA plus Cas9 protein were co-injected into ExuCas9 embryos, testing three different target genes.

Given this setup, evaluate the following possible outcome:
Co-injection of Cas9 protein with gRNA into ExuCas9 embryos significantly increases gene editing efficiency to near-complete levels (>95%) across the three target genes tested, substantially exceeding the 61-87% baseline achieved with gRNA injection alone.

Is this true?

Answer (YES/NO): NO